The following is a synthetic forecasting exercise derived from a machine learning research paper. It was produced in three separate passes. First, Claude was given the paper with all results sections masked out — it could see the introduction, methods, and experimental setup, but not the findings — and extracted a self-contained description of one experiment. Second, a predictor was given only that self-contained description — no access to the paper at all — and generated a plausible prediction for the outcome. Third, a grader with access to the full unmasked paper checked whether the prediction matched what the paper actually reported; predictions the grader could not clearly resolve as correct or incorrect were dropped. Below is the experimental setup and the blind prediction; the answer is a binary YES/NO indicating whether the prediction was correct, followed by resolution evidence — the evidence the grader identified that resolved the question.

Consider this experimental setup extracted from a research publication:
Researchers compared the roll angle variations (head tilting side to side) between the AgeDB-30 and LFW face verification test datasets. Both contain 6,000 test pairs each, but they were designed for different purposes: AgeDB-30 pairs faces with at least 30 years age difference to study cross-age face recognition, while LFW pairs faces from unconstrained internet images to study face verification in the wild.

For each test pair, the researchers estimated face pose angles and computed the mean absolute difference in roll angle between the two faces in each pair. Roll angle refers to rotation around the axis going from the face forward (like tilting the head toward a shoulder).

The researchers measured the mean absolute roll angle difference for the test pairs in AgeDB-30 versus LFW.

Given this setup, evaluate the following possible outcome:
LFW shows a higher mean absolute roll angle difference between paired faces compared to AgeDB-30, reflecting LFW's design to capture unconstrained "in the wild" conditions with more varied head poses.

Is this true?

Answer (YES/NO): NO